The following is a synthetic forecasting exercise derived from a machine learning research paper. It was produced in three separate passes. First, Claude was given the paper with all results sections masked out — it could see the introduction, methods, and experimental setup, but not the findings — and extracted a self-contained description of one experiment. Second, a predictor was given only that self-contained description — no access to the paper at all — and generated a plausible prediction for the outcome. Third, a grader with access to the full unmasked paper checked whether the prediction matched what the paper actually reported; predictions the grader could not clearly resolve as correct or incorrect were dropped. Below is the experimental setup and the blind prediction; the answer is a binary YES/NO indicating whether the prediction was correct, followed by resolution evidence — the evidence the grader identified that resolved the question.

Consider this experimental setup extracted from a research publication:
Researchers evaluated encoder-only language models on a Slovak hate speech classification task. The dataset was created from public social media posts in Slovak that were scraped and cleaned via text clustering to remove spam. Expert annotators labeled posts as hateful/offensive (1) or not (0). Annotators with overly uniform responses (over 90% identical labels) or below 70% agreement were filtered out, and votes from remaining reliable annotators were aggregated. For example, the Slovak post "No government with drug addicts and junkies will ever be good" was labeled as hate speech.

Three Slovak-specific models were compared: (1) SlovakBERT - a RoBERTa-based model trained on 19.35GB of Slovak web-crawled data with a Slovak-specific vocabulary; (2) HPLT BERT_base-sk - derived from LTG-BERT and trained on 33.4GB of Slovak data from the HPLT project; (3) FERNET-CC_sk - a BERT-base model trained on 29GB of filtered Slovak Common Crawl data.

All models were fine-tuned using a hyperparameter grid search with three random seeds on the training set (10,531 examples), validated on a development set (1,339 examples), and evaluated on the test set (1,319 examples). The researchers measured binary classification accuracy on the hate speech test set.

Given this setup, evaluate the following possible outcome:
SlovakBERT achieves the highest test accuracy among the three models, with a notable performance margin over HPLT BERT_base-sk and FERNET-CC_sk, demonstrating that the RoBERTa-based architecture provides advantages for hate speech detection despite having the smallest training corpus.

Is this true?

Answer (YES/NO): NO